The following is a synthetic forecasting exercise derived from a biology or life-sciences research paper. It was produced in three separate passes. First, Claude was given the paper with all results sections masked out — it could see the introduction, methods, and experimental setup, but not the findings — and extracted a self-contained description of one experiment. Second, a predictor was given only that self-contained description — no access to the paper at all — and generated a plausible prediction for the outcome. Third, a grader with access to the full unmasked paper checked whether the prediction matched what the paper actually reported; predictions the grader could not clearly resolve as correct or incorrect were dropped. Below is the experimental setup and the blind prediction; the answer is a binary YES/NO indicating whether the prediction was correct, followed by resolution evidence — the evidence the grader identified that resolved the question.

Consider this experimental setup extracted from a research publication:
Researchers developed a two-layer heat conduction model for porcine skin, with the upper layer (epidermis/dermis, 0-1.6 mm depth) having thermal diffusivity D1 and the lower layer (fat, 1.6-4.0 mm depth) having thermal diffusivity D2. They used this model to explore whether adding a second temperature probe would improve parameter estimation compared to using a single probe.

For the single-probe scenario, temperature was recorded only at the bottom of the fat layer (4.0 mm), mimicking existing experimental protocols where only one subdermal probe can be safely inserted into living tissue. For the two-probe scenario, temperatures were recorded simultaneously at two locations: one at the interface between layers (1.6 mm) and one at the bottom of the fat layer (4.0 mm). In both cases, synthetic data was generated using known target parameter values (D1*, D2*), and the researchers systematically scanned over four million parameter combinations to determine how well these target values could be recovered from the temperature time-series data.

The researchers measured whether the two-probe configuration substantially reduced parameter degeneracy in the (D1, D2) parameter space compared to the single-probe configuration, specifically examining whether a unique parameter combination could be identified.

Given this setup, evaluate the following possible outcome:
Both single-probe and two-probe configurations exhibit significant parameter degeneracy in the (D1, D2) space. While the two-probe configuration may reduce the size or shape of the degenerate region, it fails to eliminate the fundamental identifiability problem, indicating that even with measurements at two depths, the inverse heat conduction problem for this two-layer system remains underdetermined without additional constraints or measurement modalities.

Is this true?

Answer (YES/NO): NO